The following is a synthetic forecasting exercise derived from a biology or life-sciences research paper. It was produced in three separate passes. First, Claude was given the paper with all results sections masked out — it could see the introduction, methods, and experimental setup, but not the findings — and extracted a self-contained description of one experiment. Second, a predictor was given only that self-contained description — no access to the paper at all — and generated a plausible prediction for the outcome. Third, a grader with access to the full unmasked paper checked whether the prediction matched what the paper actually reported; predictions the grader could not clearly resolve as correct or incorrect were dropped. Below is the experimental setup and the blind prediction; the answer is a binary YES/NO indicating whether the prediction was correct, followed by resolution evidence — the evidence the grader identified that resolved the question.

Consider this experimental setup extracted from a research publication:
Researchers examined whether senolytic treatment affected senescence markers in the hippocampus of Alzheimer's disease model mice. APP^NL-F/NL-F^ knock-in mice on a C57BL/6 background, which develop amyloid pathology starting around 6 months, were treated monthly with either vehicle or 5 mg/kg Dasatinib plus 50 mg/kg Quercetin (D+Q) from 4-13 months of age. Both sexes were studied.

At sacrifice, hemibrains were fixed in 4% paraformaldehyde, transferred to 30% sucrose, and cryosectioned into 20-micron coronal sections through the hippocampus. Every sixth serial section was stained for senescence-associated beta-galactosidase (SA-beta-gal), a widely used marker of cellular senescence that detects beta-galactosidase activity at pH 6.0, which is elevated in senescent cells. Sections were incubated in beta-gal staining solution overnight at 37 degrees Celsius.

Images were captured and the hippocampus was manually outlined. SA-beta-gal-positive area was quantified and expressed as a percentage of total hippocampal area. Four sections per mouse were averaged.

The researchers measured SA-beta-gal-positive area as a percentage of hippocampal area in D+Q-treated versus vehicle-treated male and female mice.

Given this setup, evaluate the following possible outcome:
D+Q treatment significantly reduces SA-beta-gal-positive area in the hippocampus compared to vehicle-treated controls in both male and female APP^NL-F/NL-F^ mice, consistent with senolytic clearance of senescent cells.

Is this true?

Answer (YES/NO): NO